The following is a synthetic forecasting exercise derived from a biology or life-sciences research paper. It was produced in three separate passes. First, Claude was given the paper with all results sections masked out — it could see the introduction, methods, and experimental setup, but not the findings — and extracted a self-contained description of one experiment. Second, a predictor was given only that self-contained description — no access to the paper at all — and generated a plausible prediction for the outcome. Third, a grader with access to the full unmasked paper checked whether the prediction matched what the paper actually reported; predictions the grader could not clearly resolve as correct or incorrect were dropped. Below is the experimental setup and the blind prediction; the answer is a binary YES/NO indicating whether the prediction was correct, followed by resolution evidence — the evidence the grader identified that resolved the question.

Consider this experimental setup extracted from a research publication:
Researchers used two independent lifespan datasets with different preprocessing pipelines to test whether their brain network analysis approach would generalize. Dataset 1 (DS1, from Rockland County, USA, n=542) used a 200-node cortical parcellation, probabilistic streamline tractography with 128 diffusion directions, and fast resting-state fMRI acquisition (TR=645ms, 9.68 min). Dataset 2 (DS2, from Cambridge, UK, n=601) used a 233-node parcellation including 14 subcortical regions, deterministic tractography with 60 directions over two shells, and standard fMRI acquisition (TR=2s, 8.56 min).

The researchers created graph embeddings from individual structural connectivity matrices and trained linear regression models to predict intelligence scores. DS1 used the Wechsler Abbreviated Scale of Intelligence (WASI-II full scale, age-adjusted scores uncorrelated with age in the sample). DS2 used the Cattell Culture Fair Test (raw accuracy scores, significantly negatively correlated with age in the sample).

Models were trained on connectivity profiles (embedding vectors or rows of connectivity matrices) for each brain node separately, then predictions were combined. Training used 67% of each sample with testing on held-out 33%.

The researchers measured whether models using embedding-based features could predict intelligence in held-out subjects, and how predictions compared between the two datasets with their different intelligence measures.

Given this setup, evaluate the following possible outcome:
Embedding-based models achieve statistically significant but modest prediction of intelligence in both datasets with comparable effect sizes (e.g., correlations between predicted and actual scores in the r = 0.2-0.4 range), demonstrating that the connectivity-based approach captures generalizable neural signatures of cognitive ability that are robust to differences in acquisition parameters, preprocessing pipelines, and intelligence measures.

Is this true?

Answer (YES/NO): NO